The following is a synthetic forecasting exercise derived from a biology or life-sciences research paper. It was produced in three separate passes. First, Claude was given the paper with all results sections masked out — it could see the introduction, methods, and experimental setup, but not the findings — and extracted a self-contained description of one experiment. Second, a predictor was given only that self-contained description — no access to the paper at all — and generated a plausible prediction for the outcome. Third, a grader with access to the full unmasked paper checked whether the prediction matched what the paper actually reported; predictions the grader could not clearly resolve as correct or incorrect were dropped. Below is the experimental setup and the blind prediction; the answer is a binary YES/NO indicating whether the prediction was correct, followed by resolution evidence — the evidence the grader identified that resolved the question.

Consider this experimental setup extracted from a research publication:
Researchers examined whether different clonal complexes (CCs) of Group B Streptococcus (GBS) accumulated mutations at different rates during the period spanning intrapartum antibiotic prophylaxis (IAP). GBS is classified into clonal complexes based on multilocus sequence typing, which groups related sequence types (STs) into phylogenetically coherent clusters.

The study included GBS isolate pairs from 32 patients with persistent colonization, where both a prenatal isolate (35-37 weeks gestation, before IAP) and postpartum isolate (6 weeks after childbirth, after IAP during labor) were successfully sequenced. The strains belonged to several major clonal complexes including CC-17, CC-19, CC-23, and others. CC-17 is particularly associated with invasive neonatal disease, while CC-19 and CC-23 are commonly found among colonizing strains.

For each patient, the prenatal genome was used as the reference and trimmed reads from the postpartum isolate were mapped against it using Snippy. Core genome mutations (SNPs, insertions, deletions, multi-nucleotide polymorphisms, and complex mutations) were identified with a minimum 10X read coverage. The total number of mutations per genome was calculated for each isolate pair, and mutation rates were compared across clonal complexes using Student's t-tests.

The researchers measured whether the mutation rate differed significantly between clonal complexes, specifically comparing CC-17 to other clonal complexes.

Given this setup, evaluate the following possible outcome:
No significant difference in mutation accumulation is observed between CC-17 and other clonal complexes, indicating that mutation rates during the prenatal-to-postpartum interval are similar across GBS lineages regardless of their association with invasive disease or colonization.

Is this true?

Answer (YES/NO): NO